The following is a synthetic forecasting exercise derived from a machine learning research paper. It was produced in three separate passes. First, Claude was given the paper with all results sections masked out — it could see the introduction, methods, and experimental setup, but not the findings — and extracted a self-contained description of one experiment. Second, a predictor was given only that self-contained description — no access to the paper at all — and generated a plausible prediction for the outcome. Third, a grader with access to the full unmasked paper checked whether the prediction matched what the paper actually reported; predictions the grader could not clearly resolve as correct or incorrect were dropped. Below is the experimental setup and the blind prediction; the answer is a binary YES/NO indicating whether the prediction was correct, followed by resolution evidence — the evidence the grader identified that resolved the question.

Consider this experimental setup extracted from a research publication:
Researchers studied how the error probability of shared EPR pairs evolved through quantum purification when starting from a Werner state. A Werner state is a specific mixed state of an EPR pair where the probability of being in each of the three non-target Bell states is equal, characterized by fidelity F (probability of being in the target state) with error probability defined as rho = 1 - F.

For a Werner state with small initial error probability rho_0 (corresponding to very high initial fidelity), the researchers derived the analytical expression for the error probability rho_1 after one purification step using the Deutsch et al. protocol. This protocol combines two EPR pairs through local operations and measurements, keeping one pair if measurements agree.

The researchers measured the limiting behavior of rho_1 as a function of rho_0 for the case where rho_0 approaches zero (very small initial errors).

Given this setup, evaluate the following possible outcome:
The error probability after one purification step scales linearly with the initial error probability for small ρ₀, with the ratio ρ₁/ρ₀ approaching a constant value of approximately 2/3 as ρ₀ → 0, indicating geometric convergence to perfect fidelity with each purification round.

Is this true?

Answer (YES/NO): YES